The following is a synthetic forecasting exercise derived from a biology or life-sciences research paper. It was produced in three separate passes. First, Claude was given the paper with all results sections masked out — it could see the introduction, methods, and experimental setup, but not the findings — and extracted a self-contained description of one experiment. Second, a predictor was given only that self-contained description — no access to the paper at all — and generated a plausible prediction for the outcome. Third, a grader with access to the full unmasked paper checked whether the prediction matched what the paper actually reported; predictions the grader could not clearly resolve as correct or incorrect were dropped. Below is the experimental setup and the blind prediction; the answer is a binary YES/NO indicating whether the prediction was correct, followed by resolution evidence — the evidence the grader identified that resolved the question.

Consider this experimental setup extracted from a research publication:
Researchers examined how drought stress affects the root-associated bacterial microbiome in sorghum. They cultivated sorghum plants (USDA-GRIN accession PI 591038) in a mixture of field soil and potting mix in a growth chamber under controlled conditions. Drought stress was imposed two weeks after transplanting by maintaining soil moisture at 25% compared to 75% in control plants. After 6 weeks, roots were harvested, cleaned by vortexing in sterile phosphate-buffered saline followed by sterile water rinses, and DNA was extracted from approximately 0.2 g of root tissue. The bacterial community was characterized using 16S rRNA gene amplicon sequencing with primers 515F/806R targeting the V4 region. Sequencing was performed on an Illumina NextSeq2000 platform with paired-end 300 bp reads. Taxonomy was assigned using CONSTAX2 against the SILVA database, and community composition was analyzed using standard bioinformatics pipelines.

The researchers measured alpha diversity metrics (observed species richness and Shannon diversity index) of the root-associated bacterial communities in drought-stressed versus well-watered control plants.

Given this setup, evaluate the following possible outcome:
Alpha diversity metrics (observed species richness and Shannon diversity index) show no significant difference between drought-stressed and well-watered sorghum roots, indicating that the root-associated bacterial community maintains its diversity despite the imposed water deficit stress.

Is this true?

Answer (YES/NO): NO